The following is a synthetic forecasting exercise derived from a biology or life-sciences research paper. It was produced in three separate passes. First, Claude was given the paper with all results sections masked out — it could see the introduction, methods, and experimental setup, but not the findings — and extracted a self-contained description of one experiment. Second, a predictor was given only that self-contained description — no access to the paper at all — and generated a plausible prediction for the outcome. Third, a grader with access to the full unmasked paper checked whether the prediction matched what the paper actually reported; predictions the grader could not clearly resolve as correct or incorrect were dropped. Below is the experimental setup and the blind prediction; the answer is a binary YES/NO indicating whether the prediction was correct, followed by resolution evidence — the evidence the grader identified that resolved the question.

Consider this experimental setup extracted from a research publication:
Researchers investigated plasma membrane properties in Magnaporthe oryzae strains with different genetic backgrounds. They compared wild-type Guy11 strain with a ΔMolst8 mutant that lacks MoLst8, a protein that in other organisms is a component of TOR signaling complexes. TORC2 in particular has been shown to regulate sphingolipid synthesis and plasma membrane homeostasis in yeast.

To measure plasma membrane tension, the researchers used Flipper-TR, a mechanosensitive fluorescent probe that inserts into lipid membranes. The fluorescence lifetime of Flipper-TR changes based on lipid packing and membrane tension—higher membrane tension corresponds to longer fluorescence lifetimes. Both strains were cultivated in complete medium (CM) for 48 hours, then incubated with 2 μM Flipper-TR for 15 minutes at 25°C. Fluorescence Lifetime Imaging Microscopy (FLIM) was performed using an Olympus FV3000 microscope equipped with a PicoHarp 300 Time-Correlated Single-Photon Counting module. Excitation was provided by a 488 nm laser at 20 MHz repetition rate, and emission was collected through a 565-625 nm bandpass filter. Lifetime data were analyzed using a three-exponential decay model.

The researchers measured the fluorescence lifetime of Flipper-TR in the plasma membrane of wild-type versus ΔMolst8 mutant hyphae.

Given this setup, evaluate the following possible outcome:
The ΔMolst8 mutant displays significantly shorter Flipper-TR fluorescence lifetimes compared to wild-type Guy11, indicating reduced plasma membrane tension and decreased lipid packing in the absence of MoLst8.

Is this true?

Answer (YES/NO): YES